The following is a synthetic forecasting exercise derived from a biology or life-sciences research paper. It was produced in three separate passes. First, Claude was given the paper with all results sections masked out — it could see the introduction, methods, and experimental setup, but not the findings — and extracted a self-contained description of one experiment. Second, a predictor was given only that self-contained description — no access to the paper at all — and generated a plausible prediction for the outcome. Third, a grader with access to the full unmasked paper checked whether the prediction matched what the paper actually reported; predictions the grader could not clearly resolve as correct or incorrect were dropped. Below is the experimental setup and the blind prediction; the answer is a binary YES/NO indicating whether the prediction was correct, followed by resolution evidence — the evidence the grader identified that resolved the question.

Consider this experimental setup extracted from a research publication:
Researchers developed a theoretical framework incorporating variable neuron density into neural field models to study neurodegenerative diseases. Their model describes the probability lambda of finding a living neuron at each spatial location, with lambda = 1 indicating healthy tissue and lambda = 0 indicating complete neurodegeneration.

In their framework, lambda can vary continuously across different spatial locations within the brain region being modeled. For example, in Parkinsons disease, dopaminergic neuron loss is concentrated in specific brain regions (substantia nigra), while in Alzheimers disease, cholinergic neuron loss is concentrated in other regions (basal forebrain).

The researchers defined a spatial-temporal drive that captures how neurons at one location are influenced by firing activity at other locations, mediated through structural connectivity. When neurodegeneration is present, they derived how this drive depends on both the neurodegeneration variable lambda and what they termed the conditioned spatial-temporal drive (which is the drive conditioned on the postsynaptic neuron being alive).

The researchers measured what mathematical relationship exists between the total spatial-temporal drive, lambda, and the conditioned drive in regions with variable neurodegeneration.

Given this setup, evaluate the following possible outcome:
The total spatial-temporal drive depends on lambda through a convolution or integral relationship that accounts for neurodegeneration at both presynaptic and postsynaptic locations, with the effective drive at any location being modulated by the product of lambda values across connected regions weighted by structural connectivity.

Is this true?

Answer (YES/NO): NO